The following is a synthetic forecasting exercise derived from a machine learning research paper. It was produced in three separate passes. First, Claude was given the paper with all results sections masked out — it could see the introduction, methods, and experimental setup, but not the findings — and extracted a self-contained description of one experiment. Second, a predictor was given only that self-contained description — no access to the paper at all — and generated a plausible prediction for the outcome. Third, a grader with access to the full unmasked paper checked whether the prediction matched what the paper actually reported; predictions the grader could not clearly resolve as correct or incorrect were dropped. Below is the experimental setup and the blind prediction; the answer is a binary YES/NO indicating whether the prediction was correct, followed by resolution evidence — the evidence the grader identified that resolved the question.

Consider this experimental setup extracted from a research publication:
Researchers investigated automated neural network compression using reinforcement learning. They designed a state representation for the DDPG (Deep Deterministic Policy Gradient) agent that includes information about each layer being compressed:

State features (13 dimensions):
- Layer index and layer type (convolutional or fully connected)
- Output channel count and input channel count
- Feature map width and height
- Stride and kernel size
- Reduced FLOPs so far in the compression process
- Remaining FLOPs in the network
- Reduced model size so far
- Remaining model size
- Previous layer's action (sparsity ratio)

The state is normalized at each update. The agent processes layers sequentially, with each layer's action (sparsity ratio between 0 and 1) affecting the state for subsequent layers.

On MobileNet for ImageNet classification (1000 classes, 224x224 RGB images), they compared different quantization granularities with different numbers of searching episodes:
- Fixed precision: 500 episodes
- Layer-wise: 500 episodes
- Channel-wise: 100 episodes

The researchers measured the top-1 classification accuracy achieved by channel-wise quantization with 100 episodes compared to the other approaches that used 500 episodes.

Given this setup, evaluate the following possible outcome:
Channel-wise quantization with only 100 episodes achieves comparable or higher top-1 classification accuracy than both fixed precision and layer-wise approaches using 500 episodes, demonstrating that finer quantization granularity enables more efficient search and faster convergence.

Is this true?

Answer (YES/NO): YES